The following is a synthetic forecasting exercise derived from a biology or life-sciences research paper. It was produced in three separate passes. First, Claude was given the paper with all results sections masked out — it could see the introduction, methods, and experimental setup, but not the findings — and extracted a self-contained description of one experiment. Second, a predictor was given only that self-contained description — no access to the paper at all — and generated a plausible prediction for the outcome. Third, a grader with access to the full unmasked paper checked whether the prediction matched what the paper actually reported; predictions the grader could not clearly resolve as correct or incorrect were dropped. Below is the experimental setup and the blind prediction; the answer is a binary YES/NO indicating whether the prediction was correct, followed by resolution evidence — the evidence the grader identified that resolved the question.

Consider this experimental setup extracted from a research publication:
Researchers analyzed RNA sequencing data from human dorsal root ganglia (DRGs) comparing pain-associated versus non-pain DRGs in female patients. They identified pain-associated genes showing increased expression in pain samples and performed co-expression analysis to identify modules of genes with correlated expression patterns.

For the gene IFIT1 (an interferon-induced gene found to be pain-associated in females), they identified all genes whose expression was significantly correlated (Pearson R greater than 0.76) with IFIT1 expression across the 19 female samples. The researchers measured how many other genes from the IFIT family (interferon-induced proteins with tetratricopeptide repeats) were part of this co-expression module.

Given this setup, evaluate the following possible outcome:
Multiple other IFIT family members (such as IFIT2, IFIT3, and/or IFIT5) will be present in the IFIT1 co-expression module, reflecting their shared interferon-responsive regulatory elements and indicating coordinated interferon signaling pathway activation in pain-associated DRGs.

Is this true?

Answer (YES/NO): YES